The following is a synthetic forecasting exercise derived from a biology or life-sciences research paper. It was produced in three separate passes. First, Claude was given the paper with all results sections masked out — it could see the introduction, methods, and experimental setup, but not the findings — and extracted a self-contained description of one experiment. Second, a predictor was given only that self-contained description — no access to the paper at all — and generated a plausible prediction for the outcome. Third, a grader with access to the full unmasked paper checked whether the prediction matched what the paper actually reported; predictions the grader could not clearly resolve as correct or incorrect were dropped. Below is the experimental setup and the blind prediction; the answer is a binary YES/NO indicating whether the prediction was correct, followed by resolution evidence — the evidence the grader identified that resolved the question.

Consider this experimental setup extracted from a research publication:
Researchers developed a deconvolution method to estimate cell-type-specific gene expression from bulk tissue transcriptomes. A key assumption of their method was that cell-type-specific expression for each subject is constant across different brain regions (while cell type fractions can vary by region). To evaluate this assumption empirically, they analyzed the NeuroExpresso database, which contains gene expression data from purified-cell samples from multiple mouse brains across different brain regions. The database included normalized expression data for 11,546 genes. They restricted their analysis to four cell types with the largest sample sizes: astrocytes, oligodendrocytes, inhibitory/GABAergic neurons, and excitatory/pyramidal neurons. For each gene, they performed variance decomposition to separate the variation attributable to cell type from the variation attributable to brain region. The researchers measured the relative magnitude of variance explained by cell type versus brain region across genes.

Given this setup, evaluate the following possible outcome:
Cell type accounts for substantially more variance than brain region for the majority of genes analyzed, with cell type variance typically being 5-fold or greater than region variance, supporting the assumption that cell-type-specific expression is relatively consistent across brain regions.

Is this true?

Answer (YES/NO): NO